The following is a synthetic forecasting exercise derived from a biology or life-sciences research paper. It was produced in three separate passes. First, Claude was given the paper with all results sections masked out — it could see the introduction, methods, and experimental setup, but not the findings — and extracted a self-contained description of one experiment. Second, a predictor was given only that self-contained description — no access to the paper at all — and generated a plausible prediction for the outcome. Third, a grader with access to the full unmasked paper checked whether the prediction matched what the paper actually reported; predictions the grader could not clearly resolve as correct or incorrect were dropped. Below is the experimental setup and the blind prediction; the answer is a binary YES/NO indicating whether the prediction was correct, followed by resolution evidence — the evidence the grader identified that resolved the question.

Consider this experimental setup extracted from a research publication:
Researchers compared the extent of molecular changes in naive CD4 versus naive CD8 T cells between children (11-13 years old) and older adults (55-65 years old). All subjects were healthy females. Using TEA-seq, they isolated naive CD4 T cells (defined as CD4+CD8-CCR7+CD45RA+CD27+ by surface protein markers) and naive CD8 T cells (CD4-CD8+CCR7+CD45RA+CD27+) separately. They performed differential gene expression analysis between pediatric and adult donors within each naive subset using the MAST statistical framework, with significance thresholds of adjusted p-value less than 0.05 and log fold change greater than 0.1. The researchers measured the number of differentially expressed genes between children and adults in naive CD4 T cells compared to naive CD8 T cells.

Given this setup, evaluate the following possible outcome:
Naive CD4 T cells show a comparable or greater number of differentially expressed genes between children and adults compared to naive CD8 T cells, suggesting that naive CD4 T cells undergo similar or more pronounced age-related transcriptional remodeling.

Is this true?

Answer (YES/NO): YES